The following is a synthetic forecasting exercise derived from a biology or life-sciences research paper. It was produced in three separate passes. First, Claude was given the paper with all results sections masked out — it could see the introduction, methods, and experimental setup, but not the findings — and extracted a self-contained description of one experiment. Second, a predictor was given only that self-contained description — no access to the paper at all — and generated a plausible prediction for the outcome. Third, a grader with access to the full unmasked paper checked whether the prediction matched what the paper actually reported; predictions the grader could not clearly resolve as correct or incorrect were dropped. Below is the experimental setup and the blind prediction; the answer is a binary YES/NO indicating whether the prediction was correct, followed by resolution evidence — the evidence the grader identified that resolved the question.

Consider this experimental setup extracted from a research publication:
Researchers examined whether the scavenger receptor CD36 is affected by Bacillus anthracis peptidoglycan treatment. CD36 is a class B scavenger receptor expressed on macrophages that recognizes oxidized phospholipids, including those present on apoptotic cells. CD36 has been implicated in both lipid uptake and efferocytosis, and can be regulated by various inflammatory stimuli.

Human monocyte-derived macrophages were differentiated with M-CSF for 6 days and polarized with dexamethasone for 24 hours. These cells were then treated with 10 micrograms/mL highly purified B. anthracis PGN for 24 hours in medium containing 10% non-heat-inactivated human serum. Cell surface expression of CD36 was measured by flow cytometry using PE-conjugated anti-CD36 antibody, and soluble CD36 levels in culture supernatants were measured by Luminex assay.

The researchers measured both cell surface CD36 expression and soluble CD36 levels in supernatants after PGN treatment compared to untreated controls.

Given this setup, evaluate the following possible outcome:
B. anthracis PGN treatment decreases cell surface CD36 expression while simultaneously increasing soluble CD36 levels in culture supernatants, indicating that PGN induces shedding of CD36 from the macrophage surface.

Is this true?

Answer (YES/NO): YES